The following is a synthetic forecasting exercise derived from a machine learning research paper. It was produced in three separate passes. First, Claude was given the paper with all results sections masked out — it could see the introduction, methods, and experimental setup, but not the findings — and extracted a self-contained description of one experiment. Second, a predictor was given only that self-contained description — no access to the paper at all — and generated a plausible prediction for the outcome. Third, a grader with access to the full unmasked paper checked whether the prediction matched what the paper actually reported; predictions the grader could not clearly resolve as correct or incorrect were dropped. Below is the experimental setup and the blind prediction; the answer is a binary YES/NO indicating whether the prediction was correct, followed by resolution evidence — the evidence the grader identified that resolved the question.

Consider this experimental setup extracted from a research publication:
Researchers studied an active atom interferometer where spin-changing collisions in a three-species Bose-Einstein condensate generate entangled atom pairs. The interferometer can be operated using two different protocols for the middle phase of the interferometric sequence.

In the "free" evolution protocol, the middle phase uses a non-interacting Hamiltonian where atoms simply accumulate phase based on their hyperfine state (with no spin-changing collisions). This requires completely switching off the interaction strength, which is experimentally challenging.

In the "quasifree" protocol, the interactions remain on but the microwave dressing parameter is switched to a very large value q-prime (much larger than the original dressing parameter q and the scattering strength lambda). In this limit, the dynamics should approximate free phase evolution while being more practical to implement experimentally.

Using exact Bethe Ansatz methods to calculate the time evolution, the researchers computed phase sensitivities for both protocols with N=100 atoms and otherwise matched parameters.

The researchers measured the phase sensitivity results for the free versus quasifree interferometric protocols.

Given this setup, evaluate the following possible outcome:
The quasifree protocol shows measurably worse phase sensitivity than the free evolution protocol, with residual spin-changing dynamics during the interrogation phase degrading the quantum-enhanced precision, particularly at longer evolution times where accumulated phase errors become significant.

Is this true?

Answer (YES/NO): NO